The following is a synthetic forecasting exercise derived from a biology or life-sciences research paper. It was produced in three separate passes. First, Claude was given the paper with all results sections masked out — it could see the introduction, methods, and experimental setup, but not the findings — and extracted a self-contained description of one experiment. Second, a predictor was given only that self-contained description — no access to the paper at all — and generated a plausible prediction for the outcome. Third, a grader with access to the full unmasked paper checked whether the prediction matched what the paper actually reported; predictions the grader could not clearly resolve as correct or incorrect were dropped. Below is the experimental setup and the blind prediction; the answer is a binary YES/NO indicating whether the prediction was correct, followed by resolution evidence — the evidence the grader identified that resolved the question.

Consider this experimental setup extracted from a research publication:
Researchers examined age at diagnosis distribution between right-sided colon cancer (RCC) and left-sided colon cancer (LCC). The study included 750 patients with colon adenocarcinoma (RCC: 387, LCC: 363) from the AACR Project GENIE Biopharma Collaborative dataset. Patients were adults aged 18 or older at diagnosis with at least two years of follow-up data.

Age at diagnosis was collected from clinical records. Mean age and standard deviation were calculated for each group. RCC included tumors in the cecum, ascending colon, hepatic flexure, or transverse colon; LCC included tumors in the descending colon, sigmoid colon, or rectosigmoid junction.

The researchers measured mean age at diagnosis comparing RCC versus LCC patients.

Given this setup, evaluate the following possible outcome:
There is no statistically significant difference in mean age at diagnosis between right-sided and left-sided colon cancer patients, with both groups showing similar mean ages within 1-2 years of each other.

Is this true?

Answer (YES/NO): NO